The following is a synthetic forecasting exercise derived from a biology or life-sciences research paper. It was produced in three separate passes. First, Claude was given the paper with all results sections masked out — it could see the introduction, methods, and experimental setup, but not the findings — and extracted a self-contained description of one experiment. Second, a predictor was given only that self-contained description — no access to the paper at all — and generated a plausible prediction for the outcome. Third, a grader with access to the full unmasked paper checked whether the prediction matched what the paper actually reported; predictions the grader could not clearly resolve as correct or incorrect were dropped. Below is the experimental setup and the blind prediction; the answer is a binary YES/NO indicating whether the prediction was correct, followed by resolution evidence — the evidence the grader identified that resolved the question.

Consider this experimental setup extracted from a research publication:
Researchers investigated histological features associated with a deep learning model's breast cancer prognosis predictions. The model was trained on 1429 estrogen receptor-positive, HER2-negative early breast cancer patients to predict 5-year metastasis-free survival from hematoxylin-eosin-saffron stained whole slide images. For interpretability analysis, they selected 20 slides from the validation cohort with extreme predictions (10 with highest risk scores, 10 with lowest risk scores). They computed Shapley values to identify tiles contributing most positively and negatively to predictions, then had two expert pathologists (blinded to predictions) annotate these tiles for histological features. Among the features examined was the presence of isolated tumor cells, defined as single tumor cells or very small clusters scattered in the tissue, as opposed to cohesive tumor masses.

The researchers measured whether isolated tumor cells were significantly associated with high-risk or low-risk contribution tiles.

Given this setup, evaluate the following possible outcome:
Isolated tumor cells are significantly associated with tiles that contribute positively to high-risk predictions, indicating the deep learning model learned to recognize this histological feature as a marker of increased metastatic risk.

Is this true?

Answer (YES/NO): NO